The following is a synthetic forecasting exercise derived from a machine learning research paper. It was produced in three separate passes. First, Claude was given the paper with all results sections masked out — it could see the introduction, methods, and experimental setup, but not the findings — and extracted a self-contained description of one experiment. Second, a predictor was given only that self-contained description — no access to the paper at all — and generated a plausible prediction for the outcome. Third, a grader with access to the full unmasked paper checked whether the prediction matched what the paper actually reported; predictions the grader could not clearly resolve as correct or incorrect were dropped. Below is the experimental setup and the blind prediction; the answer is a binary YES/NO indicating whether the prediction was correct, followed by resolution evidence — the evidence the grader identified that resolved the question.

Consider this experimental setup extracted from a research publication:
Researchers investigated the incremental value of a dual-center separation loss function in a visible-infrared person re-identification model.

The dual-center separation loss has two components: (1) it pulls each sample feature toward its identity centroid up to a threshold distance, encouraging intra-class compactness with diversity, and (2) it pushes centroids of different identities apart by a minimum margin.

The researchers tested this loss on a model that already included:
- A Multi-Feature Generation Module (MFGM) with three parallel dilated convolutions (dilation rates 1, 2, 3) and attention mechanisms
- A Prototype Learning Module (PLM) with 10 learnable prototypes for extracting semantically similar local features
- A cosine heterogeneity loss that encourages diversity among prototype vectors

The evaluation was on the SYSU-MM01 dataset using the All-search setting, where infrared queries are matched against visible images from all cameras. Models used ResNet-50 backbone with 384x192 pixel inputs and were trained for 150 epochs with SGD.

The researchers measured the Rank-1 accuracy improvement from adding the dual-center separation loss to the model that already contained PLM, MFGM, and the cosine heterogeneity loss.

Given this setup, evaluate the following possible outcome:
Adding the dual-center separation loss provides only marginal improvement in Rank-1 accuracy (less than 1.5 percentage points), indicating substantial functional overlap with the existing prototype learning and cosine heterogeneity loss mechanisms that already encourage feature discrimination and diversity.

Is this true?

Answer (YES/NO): NO